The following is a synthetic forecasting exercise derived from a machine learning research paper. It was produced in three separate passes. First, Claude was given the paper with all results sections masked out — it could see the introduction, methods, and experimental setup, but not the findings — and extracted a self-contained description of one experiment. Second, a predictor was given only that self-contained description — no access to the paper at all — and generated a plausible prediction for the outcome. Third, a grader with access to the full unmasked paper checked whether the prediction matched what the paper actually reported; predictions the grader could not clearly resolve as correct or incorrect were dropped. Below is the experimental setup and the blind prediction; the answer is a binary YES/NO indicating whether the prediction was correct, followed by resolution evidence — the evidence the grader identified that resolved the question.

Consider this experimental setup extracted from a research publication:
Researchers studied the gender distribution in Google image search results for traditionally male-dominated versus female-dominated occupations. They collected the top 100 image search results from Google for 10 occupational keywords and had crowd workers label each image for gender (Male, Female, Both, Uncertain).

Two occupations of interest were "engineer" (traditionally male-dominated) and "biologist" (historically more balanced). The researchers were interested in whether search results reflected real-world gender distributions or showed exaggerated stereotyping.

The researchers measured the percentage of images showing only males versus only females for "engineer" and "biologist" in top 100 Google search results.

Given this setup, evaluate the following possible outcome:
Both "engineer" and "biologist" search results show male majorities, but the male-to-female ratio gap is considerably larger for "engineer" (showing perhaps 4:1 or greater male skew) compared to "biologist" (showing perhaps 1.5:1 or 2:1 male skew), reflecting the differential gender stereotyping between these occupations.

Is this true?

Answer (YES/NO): NO